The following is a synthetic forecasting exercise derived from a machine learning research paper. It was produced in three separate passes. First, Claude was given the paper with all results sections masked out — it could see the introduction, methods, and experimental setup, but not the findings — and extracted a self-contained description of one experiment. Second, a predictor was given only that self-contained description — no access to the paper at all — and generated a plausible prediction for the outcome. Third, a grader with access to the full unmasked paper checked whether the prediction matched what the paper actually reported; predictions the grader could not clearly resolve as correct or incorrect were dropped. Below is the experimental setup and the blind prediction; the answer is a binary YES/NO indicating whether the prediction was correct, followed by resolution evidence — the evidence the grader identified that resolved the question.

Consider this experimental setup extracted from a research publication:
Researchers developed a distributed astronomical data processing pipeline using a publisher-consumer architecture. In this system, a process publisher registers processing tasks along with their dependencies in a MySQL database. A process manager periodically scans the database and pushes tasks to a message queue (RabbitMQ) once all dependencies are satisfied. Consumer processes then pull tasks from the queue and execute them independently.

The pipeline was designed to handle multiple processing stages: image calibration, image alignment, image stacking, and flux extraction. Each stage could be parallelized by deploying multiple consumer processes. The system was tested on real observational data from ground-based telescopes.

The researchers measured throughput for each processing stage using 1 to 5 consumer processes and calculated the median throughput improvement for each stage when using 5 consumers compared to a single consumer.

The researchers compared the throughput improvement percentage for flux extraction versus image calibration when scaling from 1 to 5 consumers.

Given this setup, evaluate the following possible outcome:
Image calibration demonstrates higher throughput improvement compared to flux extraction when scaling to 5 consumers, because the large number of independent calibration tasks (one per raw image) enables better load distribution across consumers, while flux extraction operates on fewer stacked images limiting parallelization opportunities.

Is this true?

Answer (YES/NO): NO